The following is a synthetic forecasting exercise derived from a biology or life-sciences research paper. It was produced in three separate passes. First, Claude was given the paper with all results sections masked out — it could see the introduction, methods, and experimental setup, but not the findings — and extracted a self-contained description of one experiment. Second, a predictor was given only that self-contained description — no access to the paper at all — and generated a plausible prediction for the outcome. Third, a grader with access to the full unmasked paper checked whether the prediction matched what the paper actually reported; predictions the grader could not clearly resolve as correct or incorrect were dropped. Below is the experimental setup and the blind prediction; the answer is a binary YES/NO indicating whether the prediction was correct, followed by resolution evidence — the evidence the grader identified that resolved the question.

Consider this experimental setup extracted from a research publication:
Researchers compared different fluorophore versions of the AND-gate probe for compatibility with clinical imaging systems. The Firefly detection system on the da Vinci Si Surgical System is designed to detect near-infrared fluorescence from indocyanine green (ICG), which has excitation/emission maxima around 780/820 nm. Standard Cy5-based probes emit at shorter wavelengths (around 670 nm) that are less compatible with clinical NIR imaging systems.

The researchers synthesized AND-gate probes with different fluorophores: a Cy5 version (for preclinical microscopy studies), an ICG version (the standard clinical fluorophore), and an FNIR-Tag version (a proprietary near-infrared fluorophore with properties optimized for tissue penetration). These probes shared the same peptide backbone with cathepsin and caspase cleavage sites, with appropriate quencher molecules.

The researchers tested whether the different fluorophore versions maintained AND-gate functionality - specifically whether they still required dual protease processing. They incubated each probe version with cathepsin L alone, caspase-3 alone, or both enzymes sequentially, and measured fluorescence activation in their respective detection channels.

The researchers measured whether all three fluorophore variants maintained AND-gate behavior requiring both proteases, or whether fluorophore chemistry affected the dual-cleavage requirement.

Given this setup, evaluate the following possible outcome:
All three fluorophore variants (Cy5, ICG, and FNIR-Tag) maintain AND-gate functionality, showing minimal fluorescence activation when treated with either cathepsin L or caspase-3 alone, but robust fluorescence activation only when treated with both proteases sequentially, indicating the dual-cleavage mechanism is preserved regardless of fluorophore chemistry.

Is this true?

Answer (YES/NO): NO